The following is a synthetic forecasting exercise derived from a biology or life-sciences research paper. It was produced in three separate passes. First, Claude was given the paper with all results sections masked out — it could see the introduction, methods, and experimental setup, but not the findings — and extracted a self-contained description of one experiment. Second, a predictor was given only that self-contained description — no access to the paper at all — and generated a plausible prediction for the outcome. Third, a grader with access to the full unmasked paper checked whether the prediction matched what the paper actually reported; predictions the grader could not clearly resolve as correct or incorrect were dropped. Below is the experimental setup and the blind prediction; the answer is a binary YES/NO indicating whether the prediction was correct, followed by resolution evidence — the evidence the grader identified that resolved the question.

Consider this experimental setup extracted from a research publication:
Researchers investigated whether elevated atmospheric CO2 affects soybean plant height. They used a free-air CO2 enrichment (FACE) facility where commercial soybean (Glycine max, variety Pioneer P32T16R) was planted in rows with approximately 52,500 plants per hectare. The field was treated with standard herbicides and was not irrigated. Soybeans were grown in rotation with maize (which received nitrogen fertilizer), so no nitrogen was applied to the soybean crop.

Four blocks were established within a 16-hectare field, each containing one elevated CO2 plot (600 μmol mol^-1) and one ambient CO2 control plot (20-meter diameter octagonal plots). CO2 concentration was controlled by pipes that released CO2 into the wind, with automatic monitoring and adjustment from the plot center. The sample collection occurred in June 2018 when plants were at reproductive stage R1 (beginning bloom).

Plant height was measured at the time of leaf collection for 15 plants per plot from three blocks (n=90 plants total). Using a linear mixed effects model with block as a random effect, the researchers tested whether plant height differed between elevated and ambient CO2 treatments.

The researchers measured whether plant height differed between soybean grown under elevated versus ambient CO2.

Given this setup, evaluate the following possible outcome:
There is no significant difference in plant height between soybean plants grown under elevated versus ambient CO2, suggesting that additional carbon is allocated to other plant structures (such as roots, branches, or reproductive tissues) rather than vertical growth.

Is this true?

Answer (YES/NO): NO